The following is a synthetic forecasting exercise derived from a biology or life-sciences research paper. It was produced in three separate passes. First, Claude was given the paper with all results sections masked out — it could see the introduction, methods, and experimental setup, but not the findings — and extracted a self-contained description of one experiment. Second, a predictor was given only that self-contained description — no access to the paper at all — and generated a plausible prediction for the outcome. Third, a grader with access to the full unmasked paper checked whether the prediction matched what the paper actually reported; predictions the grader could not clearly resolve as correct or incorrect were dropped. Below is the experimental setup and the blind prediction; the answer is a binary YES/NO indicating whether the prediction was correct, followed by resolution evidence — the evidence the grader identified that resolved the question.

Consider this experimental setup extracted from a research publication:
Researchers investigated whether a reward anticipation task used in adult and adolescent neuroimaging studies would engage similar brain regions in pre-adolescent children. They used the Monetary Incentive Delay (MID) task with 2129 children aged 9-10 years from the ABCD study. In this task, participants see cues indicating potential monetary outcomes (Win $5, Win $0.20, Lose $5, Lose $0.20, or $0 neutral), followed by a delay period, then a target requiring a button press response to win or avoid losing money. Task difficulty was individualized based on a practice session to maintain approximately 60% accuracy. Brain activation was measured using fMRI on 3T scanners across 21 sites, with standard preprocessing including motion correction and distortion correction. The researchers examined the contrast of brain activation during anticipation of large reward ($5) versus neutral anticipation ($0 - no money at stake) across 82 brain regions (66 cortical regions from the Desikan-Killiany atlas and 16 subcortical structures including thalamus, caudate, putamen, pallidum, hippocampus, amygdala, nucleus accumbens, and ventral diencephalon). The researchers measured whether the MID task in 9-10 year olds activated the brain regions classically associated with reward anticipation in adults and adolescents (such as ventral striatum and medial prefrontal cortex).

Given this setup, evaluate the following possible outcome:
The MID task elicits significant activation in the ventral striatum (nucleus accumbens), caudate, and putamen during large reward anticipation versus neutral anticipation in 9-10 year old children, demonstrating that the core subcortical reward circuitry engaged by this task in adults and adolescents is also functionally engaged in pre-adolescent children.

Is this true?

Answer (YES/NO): YES